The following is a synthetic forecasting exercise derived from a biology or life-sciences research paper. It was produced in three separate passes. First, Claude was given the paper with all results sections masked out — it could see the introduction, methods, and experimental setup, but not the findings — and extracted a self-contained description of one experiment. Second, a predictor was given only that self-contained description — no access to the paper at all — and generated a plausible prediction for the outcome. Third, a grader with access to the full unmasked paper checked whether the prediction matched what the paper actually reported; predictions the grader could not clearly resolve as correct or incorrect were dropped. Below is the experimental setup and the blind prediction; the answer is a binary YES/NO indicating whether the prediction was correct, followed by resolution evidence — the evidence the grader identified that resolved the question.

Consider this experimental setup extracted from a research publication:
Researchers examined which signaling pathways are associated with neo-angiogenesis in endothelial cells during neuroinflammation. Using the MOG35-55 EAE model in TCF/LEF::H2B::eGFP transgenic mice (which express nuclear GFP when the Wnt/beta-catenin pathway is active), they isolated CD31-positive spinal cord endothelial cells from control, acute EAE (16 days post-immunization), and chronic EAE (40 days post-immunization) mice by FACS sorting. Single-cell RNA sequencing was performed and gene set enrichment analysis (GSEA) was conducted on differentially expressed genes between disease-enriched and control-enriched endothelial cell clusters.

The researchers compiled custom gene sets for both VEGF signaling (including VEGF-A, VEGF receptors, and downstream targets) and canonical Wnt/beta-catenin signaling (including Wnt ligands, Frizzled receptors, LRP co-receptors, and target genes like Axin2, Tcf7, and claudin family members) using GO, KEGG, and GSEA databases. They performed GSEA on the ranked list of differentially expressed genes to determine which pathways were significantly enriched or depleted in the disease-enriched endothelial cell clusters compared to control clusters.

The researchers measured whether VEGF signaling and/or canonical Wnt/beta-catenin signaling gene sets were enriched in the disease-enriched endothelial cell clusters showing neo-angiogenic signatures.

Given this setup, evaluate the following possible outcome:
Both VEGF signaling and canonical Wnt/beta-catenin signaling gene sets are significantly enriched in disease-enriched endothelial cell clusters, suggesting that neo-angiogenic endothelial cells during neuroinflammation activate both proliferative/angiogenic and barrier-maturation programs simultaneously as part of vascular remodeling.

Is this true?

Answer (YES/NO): NO